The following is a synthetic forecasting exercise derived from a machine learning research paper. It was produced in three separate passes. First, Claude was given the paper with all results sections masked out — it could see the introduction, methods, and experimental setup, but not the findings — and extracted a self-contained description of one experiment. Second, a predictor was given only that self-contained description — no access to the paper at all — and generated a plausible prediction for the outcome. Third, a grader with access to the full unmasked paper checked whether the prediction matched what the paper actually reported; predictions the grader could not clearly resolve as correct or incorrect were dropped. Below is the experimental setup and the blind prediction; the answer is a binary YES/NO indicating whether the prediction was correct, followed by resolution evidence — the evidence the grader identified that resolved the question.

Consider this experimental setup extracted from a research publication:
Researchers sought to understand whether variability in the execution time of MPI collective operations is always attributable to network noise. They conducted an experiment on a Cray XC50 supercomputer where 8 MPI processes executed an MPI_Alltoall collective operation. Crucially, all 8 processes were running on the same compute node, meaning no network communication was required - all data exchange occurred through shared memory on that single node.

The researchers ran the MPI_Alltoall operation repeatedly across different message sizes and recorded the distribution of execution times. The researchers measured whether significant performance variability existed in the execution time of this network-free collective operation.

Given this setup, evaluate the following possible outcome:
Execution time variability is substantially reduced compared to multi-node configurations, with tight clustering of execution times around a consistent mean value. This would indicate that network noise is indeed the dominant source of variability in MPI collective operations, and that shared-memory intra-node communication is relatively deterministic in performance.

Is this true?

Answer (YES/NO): NO